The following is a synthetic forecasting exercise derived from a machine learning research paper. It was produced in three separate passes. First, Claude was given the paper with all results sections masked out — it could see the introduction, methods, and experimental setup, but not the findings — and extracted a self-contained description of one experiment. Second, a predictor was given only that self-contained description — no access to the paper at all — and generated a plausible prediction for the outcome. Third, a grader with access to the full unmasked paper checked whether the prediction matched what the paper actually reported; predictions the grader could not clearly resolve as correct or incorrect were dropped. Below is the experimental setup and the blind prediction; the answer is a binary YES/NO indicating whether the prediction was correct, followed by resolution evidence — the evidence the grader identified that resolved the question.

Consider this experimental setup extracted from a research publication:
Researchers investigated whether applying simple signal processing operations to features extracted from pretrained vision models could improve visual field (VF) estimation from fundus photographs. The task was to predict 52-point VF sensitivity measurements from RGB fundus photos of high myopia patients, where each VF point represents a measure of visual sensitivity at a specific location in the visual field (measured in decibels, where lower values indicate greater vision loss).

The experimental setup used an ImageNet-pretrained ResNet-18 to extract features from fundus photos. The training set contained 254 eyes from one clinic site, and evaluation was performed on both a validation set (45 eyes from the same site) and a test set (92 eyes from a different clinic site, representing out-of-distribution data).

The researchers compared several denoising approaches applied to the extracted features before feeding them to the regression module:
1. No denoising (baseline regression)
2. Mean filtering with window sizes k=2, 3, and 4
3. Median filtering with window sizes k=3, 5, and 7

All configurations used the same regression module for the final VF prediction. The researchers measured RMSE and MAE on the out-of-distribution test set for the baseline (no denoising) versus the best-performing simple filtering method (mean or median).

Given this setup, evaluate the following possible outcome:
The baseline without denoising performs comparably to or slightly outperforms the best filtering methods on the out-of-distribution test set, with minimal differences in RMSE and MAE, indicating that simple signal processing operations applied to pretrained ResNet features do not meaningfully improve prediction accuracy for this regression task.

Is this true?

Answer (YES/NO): NO